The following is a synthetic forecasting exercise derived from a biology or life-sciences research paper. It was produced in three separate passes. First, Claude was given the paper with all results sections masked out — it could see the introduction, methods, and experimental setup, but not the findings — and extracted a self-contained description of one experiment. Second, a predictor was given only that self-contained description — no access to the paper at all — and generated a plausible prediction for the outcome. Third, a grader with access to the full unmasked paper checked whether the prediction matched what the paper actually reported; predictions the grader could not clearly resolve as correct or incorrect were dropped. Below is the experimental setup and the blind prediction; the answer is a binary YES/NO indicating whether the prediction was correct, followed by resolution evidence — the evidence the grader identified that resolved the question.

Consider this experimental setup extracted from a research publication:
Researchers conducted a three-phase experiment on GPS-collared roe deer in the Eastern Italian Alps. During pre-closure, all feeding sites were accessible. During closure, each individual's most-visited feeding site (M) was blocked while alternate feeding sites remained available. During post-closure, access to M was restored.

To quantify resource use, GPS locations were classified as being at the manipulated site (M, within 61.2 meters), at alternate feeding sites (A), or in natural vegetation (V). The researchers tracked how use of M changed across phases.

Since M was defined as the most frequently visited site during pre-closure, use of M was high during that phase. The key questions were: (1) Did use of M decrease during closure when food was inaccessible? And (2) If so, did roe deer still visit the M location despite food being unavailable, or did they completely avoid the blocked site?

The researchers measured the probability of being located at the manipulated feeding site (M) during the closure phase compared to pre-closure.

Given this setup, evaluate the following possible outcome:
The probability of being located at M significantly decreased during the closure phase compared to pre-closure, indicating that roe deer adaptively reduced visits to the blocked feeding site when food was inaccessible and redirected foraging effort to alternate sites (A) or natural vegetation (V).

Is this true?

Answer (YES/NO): YES